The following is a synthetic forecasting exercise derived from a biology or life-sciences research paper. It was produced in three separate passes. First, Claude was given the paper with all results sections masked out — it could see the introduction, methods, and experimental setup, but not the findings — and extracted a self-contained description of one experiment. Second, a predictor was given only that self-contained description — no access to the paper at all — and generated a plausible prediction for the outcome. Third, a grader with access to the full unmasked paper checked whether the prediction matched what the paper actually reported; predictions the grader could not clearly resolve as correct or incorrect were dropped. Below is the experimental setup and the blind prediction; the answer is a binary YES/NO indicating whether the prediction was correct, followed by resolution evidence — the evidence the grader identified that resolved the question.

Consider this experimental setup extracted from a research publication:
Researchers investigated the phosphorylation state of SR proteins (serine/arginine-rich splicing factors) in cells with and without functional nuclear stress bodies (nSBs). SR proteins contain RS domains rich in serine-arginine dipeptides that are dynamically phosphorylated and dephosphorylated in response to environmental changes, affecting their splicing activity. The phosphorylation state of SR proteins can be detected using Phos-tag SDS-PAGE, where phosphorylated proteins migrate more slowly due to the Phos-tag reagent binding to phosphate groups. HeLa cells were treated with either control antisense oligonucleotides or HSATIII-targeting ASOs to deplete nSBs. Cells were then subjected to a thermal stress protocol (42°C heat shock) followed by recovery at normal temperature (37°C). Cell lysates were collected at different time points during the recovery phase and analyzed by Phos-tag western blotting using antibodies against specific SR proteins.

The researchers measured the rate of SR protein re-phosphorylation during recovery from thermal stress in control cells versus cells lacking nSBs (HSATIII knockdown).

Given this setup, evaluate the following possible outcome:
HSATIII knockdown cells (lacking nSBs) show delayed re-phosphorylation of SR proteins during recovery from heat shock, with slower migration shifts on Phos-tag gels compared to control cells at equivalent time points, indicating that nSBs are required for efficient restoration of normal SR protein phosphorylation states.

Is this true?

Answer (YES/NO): YES